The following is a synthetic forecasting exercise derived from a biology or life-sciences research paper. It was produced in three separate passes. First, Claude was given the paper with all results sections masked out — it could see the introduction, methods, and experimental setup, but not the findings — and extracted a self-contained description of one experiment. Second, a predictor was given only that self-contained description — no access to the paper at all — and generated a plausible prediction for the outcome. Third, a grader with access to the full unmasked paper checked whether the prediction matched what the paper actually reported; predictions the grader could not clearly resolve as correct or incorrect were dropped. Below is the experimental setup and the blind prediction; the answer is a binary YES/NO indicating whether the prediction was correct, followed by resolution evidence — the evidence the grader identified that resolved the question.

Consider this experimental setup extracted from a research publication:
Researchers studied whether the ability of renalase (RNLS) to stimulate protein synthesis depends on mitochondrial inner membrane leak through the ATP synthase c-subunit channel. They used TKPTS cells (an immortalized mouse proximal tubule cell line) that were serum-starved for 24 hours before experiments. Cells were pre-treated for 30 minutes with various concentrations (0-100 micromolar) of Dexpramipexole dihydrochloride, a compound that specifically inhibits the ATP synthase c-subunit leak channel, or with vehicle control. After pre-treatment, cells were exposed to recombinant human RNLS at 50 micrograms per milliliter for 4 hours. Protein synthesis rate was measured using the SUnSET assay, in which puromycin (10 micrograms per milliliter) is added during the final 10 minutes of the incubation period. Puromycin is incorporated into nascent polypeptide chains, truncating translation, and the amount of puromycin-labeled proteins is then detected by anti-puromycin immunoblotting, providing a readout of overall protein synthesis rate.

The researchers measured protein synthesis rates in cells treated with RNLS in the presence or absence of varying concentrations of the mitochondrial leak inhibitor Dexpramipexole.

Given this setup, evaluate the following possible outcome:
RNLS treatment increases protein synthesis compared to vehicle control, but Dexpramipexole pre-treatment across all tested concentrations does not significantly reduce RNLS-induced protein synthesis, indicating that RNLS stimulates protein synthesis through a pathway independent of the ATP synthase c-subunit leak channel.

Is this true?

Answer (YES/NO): NO